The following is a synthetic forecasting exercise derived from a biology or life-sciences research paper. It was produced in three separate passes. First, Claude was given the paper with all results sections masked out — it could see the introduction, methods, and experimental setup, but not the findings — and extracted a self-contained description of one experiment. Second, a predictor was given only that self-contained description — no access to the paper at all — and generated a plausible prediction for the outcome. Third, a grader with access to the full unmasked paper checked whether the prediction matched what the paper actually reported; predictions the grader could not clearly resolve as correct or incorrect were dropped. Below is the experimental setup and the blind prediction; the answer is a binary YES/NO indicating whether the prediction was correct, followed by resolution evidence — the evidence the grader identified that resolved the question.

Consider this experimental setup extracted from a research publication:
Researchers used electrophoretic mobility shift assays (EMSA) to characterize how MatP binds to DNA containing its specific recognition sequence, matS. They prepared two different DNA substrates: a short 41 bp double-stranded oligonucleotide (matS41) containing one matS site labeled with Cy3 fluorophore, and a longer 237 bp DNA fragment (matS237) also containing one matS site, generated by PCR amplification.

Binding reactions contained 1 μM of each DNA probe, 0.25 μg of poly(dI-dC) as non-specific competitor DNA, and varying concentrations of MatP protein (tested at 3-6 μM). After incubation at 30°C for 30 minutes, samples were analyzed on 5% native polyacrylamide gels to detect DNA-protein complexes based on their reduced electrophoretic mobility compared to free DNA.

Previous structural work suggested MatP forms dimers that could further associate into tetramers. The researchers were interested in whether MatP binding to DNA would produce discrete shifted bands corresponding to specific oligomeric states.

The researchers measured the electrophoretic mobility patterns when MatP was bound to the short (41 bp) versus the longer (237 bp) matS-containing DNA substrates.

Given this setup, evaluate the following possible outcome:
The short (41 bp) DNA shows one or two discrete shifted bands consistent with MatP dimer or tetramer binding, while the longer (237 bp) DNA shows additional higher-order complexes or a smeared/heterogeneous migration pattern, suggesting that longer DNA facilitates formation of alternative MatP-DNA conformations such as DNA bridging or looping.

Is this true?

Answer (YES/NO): NO